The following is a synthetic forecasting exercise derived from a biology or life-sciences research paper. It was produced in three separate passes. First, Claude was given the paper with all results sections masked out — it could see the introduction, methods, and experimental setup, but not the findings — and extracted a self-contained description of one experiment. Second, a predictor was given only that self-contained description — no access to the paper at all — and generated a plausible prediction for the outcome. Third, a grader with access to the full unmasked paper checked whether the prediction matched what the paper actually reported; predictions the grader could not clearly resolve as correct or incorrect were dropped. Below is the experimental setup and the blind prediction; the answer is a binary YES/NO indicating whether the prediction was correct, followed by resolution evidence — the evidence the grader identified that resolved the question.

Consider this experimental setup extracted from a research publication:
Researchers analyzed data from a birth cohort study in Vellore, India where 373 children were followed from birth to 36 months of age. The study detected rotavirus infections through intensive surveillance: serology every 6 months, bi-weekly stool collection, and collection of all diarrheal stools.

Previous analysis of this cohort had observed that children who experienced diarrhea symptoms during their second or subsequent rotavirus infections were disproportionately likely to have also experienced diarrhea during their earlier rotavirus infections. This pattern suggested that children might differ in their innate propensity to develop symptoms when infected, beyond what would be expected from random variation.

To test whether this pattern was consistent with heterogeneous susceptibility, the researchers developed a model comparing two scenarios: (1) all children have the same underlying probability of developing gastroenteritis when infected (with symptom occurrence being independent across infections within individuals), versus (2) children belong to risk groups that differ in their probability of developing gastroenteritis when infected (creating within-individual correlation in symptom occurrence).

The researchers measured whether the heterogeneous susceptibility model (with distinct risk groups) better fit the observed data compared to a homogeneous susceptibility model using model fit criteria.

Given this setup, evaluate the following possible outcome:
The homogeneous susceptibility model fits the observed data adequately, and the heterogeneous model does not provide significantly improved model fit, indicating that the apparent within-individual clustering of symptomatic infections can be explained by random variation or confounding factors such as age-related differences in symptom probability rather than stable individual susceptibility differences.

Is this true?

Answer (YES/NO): NO